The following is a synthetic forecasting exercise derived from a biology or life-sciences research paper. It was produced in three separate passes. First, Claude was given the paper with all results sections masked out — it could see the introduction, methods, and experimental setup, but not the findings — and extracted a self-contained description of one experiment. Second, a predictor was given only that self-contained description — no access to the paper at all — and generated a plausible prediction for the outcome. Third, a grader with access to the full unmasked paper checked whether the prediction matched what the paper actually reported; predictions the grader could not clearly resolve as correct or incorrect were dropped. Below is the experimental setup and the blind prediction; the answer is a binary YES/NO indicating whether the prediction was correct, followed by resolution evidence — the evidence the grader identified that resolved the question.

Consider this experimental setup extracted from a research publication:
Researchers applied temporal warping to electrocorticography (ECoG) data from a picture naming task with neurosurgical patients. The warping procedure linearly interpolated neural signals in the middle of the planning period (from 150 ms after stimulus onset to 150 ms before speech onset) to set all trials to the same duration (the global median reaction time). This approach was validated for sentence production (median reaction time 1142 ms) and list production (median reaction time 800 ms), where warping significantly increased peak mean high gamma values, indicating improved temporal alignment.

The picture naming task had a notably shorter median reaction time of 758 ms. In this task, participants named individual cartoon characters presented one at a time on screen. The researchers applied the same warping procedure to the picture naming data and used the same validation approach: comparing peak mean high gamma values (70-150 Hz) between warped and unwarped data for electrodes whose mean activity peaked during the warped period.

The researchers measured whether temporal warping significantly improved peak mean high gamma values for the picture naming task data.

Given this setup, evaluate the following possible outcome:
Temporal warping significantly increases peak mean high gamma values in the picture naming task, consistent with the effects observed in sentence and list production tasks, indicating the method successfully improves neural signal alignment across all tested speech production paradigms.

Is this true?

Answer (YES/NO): NO